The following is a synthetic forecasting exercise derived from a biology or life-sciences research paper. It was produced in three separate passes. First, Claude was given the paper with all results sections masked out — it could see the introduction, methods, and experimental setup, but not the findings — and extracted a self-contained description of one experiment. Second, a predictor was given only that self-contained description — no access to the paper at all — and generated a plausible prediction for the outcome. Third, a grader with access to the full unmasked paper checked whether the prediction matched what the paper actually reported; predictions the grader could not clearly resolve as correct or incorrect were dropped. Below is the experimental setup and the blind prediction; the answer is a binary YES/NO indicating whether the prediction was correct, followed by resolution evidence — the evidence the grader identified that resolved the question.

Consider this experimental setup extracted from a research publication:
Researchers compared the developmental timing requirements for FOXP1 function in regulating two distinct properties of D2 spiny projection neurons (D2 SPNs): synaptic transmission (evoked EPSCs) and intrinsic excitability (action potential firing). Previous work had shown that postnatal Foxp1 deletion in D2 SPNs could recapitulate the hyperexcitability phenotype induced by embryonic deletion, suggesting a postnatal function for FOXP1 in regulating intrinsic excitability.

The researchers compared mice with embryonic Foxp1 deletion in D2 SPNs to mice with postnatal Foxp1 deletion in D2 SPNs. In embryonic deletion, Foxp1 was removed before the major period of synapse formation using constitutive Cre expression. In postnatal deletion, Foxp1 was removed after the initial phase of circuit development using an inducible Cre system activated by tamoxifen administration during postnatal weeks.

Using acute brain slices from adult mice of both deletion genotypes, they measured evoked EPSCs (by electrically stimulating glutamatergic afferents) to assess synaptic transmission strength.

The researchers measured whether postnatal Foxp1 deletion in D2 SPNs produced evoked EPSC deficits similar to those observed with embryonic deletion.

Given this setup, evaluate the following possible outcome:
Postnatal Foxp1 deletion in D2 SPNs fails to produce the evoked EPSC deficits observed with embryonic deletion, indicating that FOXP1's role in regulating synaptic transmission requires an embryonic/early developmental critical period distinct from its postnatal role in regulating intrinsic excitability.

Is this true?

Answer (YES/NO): NO